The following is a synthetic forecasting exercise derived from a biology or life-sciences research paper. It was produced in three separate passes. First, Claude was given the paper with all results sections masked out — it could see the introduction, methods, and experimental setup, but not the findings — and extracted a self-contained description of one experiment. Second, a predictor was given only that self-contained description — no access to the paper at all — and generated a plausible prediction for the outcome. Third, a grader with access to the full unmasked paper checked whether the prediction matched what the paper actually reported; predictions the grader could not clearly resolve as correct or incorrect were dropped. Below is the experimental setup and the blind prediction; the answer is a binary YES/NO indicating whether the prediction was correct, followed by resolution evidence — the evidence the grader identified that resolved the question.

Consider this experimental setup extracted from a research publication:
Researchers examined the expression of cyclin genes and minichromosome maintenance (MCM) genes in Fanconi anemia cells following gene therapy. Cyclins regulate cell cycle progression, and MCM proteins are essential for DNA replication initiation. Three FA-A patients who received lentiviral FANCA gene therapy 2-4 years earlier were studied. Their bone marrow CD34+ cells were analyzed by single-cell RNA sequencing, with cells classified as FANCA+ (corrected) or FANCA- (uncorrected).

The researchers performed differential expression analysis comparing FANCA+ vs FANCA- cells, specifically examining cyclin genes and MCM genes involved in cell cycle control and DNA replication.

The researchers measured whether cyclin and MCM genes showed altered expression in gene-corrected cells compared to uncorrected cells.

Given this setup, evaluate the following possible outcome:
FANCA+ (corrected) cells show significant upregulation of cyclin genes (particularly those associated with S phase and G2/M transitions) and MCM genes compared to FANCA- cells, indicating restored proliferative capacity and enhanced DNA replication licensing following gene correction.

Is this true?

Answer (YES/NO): YES